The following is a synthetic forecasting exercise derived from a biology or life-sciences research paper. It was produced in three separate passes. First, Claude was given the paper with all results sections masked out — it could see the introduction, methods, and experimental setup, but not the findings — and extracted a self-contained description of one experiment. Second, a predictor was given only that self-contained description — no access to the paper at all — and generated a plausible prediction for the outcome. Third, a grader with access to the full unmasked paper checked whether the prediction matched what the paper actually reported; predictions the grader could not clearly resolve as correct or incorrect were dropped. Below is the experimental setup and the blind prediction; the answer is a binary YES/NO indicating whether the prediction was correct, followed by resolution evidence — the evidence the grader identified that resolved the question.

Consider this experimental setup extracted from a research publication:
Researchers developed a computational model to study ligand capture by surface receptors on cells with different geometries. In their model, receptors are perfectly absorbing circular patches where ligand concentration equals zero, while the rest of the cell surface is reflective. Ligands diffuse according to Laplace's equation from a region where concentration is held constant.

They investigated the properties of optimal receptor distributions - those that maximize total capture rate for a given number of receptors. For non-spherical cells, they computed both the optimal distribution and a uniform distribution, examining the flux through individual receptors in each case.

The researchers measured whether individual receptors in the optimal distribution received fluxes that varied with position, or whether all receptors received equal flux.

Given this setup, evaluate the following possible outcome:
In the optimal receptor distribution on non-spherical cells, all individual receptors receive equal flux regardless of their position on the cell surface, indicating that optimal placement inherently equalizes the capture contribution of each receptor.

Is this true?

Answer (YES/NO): YES